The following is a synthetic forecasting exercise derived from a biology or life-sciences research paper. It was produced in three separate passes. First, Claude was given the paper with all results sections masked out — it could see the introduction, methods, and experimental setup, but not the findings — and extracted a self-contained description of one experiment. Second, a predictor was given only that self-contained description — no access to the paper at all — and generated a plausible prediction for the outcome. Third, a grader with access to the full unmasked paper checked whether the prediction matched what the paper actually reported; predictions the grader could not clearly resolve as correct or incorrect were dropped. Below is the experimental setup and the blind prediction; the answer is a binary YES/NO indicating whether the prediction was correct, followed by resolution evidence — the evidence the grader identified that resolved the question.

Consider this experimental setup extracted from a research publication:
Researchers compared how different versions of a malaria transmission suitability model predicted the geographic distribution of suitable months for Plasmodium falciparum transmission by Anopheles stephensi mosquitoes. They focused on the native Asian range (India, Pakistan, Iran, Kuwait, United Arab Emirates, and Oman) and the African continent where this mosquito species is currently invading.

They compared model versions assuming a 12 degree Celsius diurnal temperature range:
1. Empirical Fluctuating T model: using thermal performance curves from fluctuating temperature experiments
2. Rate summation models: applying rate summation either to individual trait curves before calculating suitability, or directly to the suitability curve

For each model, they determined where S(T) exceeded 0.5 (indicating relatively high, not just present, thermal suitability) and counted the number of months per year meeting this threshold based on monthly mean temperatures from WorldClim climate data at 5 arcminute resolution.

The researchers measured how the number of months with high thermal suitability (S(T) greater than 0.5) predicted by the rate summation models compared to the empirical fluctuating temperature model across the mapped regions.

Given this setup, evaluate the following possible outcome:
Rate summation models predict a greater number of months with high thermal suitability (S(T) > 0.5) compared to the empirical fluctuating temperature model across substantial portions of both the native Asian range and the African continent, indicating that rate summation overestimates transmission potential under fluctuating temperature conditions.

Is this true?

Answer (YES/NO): NO